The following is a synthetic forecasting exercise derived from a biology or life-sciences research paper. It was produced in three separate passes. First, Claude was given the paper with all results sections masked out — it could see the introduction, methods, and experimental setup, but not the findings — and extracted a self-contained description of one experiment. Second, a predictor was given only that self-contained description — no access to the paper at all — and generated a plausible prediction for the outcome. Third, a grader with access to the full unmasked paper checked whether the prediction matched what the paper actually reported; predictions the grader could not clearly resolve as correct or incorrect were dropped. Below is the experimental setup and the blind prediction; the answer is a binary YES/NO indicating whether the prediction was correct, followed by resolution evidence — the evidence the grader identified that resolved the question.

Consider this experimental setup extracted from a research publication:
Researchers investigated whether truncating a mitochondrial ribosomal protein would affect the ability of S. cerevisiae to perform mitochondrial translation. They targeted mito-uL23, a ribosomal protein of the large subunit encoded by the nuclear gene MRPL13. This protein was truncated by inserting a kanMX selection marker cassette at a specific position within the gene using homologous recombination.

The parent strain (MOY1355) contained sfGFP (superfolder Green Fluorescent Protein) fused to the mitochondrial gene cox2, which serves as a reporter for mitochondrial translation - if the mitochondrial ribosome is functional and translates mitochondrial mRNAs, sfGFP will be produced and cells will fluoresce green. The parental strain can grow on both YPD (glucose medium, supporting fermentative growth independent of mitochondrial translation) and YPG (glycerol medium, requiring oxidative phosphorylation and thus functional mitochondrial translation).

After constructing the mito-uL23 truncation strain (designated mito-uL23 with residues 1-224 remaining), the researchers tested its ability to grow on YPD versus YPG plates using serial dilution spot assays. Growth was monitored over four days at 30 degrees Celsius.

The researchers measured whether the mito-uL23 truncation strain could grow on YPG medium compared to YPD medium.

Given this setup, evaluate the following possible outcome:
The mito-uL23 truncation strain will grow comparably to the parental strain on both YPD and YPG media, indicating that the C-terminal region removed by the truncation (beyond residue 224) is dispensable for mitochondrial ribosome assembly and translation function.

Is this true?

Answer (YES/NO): NO